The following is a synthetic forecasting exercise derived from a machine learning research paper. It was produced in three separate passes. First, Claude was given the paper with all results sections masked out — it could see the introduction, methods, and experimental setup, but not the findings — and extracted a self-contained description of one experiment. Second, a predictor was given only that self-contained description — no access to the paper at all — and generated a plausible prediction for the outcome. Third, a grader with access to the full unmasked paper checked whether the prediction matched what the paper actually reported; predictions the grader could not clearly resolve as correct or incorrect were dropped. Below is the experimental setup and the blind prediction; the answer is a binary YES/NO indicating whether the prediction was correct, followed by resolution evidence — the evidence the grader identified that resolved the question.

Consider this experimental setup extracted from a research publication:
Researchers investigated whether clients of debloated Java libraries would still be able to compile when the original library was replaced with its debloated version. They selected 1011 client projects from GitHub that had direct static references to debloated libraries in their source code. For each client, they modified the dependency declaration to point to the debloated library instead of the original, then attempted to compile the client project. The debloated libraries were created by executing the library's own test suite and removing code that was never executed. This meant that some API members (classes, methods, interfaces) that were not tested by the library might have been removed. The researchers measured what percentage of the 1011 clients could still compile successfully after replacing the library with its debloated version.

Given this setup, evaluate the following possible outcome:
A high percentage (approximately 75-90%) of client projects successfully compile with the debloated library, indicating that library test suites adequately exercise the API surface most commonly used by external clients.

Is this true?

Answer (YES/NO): NO